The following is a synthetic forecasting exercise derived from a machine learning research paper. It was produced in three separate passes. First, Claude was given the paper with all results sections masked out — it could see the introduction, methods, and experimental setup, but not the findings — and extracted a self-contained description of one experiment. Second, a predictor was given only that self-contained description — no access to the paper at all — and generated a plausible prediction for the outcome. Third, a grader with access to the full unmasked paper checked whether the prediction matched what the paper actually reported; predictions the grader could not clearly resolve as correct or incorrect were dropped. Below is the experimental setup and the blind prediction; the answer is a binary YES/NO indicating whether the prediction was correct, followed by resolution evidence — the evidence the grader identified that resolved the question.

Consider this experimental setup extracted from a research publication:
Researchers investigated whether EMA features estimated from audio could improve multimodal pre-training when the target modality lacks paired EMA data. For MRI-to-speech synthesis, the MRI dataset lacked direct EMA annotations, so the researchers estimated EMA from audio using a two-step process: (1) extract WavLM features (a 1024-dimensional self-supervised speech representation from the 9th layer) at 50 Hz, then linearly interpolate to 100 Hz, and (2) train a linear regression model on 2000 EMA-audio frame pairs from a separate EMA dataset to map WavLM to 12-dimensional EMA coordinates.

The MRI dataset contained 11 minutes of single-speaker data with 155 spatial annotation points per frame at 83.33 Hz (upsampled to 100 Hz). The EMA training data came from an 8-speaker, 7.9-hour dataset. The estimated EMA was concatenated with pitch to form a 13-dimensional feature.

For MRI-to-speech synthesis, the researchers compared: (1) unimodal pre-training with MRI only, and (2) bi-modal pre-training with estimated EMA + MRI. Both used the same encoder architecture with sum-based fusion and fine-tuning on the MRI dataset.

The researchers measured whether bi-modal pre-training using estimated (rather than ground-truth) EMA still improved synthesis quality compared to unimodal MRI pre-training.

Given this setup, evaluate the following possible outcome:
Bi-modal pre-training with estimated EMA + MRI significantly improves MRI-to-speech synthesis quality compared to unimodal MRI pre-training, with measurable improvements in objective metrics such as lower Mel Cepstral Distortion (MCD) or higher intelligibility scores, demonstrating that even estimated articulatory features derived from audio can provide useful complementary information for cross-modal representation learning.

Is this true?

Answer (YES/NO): YES